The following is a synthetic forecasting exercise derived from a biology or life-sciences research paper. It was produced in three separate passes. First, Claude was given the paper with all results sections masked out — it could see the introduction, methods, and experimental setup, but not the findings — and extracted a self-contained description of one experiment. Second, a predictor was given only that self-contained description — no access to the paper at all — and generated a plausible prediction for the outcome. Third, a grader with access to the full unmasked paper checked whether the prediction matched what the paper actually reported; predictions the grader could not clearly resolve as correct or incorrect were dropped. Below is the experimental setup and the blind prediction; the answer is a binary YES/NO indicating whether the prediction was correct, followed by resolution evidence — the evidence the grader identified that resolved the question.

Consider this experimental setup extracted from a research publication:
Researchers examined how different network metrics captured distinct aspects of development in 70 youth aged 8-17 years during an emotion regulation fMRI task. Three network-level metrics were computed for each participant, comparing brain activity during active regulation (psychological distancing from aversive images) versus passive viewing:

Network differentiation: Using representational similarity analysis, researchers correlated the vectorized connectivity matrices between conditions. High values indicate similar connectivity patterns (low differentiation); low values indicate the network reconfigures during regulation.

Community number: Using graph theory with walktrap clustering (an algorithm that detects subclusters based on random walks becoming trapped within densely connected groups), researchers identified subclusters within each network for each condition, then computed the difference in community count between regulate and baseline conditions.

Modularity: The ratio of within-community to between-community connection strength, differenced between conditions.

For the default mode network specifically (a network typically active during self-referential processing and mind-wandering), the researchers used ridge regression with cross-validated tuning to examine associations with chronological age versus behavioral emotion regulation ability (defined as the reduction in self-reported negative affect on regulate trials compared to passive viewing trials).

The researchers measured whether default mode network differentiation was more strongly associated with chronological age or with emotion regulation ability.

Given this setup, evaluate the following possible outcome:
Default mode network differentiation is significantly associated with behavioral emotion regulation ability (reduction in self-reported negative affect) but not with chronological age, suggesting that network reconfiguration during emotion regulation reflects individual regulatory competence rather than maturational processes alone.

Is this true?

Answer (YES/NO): NO